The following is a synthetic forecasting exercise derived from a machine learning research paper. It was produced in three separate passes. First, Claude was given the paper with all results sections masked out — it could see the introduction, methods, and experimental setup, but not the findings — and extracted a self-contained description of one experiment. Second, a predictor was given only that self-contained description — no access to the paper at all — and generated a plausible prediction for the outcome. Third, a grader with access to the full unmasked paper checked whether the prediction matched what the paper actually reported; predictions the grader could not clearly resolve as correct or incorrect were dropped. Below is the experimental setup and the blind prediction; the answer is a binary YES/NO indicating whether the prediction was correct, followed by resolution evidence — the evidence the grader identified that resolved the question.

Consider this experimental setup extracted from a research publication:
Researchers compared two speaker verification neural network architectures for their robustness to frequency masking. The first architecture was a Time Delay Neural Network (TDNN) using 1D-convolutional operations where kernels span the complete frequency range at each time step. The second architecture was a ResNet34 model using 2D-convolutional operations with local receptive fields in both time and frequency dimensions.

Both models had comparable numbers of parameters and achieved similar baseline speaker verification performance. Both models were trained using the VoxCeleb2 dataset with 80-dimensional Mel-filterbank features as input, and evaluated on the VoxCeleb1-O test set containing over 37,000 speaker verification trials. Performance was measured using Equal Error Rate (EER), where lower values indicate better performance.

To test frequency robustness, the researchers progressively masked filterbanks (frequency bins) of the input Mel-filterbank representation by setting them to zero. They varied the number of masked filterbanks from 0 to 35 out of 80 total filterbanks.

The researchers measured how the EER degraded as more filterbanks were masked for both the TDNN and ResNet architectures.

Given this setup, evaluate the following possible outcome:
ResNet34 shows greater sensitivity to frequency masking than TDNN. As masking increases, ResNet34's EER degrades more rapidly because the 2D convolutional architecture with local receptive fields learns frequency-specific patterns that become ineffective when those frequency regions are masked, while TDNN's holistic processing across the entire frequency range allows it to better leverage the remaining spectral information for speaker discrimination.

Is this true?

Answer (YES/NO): NO